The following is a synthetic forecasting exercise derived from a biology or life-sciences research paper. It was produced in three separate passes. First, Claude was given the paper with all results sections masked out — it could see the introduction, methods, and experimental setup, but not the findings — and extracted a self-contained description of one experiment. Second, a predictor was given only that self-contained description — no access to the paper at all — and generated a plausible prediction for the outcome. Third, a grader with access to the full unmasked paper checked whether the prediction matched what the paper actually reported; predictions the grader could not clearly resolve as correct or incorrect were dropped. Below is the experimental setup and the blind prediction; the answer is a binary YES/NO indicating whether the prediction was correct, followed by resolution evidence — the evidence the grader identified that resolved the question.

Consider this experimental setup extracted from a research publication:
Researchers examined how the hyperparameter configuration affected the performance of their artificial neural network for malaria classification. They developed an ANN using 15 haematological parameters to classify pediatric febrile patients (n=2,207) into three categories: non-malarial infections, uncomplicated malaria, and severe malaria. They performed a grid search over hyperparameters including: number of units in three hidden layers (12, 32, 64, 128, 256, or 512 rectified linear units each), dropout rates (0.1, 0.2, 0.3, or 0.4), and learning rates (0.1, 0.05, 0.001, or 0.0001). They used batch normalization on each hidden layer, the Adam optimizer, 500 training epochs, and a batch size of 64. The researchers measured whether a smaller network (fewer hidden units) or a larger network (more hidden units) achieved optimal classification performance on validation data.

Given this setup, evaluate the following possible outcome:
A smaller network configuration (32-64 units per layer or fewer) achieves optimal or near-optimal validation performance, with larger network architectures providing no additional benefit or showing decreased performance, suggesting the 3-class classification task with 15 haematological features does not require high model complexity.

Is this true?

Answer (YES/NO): NO